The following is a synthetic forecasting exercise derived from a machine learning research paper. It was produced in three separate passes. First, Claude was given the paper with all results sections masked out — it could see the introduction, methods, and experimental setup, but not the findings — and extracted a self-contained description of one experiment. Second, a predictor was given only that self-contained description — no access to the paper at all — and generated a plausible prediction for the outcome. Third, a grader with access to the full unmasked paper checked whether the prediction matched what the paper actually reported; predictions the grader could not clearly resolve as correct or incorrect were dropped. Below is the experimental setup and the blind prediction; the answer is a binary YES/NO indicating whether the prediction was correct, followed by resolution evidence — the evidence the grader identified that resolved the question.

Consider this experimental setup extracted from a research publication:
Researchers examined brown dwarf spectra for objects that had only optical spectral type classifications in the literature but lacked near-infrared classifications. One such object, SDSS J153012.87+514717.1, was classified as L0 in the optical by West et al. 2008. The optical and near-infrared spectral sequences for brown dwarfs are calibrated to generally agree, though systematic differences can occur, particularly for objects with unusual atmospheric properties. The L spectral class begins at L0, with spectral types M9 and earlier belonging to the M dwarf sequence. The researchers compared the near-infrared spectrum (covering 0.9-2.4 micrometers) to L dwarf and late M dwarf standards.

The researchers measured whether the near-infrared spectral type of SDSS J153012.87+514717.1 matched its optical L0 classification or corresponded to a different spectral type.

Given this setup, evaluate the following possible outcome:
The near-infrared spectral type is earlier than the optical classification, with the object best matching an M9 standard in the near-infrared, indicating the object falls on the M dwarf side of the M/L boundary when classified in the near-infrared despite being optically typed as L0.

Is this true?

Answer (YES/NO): YES